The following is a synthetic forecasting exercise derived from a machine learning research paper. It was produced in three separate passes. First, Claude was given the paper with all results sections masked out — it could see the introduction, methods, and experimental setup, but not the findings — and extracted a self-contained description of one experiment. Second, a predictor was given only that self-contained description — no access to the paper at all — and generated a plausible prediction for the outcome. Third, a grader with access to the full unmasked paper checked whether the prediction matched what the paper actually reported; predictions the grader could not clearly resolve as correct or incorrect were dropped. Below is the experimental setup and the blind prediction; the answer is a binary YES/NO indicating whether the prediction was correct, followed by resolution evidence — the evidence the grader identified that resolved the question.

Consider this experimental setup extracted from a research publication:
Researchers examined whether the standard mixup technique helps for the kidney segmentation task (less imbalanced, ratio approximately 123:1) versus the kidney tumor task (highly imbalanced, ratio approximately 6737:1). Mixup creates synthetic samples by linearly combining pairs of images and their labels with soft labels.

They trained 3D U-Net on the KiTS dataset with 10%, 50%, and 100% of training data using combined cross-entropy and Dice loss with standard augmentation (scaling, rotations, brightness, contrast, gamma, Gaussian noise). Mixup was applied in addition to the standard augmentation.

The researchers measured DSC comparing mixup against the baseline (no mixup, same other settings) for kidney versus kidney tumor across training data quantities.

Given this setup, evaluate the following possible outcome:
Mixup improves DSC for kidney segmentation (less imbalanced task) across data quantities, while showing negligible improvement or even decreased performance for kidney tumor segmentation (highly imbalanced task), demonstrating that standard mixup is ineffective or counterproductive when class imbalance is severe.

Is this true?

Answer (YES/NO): NO